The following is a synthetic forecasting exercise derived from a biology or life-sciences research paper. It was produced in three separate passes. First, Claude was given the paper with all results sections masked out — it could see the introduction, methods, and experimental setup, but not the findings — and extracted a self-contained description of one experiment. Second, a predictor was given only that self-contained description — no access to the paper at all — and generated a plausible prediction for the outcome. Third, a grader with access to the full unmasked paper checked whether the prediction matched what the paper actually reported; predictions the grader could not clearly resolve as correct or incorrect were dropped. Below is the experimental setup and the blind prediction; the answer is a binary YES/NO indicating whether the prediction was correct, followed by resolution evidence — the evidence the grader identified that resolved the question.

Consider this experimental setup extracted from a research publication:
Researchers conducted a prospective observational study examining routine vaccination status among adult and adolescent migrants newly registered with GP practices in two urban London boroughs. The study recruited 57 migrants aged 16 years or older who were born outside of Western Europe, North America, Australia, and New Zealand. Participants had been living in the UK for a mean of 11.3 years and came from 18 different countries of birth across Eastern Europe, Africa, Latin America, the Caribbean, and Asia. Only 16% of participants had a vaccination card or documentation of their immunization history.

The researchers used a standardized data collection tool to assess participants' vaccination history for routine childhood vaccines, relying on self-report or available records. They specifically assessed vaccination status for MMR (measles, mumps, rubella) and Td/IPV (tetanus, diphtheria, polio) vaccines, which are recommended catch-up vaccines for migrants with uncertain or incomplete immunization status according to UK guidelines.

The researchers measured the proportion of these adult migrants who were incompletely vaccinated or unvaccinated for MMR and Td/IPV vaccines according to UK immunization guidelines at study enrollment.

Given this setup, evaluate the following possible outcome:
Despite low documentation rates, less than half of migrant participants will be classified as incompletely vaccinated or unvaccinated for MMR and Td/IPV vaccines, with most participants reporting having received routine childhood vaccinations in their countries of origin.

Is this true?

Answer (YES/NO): NO